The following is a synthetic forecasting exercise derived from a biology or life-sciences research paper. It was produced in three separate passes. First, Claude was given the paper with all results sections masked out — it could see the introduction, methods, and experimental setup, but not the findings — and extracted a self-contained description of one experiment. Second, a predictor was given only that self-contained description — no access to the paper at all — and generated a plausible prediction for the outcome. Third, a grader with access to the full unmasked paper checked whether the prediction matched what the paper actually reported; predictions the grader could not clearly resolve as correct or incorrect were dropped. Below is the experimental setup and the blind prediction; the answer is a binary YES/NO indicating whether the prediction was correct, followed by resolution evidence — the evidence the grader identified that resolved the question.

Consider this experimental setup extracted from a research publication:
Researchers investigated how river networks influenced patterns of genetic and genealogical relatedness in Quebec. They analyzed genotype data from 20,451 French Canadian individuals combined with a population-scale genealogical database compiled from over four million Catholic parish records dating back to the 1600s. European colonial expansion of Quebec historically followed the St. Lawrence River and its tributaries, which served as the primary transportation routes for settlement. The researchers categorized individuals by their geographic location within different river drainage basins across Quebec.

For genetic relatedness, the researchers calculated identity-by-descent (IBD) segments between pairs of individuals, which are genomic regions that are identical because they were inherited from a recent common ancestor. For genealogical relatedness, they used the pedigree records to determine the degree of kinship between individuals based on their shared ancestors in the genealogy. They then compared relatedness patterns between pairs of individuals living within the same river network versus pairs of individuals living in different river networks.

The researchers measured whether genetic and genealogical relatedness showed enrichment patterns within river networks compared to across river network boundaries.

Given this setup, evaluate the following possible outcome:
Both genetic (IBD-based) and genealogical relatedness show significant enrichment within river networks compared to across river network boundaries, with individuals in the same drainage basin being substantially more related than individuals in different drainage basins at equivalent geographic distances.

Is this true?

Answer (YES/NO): YES